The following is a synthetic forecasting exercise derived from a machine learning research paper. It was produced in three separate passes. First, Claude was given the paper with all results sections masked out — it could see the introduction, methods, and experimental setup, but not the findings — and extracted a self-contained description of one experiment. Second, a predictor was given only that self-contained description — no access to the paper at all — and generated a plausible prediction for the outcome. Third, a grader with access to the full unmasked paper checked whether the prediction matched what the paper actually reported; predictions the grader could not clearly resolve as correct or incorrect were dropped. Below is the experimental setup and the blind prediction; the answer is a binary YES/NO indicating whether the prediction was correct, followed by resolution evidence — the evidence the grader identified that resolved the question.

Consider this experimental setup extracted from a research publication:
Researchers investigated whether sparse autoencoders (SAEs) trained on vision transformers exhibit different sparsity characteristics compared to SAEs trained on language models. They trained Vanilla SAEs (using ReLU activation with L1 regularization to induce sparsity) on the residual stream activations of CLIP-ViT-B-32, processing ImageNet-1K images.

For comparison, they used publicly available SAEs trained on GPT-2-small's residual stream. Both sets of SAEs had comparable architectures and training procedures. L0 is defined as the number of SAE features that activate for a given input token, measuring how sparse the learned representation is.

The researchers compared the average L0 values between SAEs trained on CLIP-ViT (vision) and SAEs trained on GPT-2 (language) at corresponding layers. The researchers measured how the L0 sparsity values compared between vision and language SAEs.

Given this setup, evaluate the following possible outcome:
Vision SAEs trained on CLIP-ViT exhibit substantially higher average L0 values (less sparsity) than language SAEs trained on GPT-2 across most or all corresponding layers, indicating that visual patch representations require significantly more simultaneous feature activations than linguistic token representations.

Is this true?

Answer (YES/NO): YES